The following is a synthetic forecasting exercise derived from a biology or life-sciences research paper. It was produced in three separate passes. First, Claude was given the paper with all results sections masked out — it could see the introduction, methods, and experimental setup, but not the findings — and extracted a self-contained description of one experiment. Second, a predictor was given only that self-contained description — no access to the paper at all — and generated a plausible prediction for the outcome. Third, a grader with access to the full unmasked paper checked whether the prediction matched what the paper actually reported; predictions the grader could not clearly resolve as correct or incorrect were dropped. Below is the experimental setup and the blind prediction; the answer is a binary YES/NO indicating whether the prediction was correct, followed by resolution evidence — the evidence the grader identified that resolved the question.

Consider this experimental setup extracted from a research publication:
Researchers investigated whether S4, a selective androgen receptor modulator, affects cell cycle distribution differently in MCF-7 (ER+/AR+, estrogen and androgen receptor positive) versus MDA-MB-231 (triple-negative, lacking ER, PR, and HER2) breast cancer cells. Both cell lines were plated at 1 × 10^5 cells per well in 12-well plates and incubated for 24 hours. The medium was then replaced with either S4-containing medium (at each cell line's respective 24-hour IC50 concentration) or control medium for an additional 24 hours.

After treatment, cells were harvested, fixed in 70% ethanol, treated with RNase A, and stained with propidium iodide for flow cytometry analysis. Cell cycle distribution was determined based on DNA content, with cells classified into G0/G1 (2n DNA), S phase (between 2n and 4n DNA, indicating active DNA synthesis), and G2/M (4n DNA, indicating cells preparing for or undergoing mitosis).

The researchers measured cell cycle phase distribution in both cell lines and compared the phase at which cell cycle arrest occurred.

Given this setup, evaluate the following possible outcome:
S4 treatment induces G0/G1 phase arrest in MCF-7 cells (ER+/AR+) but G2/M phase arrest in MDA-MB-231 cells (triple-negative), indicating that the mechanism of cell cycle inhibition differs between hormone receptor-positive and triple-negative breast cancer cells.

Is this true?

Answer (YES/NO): NO